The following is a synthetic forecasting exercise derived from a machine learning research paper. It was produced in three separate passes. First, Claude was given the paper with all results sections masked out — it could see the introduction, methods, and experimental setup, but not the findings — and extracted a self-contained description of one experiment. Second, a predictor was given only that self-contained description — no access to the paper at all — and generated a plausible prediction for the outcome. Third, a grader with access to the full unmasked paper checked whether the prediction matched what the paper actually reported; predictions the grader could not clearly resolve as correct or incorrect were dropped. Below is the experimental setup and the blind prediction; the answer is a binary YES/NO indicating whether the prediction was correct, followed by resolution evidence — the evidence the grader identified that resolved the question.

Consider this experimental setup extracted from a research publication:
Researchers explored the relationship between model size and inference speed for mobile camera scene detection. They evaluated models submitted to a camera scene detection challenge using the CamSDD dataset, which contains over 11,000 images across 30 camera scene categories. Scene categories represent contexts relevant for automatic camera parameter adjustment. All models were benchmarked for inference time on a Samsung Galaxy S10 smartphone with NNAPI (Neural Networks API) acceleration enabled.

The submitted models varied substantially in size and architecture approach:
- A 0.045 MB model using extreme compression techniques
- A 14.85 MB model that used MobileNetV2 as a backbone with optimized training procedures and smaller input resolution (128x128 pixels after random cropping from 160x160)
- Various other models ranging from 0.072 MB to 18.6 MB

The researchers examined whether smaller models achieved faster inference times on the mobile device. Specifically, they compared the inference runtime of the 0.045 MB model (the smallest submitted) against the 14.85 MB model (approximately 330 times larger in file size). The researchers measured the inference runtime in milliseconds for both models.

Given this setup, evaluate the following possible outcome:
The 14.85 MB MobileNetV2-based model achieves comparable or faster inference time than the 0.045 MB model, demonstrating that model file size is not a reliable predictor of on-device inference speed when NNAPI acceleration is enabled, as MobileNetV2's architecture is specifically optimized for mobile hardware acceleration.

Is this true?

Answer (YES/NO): YES